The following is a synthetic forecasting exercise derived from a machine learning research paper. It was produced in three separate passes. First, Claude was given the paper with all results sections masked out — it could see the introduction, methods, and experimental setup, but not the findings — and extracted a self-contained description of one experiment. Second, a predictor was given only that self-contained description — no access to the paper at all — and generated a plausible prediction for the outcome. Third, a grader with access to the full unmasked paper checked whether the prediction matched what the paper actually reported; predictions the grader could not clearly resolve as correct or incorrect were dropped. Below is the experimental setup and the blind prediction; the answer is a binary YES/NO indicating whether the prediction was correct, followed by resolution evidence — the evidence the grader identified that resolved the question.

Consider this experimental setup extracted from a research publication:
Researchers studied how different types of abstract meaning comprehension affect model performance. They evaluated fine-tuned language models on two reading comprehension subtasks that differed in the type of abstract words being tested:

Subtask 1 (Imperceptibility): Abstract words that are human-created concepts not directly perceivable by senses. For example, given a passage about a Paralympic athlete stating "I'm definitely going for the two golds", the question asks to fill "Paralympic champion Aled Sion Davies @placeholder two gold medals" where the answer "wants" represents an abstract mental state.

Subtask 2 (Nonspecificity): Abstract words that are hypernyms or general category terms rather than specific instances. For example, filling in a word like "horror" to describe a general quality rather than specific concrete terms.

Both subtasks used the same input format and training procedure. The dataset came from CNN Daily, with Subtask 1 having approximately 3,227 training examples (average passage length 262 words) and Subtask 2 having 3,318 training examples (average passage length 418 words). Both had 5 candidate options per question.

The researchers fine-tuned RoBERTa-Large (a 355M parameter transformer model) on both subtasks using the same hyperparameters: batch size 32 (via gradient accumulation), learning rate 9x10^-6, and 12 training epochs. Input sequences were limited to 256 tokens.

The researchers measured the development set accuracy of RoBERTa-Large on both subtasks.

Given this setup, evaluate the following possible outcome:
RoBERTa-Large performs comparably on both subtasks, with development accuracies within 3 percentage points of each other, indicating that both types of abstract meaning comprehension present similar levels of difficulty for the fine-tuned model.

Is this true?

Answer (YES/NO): NO